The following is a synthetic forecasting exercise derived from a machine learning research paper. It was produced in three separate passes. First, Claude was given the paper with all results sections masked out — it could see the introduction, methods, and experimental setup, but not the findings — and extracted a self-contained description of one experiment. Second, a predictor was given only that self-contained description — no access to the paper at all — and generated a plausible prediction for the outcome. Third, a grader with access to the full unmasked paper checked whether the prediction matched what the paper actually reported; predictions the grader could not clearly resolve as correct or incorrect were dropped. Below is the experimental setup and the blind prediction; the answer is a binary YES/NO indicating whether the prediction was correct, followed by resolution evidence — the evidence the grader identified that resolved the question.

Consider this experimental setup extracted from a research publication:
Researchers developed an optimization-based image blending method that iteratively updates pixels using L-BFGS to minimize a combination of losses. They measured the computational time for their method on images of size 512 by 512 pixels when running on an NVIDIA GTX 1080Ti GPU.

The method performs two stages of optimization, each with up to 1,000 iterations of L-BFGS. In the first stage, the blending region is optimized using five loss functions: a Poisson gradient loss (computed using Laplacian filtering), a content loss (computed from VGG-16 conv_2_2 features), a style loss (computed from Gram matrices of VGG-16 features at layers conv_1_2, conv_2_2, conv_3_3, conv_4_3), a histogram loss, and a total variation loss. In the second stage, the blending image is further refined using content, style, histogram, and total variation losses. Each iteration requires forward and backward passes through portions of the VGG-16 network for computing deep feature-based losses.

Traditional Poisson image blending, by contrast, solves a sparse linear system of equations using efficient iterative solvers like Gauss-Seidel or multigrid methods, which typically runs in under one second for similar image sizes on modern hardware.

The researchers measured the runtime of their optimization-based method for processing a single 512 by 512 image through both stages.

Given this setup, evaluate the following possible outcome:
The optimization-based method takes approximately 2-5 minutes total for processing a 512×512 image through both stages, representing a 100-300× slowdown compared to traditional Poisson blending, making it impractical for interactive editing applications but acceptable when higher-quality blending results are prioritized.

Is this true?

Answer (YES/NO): YES